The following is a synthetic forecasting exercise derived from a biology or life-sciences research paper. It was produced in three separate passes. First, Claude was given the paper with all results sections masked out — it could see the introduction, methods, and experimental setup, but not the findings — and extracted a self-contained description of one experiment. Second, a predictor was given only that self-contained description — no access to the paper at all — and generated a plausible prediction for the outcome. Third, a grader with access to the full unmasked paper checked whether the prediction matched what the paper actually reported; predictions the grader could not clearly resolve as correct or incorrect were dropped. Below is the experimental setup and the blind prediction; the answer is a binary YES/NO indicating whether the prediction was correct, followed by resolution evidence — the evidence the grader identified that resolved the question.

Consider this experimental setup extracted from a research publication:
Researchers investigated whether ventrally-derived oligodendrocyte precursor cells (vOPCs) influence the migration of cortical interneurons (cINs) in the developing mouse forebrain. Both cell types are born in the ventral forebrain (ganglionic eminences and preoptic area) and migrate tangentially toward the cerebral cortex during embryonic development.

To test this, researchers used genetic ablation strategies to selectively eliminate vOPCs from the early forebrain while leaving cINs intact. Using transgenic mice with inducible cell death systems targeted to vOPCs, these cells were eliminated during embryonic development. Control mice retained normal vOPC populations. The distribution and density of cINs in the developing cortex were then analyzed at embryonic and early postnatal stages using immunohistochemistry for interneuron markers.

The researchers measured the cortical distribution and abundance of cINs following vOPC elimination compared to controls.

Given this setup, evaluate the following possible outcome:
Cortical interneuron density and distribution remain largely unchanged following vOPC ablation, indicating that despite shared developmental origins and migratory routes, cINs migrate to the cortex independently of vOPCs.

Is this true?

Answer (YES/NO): NO